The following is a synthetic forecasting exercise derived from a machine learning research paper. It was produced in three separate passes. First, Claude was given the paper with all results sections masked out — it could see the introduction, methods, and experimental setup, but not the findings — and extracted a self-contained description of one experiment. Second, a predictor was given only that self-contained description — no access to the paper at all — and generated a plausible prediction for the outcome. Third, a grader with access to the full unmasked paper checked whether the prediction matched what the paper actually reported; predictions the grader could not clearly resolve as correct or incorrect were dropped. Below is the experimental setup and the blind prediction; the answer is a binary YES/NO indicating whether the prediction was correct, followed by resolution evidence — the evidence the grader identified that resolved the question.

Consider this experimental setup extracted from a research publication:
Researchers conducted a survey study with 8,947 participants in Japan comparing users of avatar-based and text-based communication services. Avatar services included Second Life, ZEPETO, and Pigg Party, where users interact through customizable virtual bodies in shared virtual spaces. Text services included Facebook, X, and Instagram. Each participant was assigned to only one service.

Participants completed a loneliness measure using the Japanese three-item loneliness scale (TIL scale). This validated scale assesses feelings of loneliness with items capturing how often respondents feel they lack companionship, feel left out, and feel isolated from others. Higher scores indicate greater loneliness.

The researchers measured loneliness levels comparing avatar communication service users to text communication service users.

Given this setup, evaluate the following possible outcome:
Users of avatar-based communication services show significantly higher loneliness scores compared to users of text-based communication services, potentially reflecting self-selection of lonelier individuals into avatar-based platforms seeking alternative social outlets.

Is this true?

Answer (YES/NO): YES